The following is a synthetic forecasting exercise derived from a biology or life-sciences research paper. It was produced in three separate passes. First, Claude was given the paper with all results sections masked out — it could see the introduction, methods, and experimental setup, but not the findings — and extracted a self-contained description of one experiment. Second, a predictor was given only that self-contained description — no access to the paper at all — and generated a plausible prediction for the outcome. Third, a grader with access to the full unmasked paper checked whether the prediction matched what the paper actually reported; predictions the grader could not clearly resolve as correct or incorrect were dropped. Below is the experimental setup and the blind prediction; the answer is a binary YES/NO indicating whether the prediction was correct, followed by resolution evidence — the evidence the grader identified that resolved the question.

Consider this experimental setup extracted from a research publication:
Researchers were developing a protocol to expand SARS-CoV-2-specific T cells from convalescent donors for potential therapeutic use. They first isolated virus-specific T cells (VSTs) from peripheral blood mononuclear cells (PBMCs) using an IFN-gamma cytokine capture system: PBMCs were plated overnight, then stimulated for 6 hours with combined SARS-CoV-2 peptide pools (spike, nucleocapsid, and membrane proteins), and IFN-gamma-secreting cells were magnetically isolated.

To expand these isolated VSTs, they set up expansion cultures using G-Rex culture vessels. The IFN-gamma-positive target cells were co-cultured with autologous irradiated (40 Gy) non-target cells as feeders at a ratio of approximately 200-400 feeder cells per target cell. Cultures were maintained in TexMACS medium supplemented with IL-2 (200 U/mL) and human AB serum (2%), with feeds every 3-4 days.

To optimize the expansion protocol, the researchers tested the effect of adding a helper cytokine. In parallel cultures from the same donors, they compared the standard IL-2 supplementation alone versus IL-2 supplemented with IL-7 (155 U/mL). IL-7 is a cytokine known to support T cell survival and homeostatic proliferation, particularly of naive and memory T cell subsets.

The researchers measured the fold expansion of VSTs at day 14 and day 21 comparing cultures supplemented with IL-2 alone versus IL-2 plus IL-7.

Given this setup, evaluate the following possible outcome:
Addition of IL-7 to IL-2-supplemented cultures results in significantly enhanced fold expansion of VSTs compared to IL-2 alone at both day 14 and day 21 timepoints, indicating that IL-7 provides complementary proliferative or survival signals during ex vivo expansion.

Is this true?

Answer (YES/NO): NO